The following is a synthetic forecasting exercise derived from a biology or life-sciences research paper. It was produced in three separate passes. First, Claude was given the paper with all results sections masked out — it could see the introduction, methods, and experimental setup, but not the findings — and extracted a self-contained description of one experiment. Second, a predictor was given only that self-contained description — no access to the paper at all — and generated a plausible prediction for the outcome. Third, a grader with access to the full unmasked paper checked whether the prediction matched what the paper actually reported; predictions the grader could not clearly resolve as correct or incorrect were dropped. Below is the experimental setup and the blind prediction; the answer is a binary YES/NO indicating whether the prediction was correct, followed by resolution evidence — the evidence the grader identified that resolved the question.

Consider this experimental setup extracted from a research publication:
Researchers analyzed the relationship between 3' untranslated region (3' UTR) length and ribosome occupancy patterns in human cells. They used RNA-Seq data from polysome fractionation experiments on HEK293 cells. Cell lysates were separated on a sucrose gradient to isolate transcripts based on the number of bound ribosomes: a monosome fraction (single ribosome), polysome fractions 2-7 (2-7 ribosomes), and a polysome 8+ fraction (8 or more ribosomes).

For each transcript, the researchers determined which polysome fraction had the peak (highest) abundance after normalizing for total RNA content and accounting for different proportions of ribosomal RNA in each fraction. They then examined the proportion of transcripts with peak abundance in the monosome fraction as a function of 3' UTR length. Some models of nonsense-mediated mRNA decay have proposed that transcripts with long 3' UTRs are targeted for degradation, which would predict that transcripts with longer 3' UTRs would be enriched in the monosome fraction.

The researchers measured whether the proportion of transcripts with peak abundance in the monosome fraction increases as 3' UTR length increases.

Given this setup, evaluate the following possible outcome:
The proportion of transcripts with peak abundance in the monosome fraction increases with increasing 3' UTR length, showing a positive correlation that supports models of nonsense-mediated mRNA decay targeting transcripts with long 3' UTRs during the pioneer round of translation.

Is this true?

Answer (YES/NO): NO